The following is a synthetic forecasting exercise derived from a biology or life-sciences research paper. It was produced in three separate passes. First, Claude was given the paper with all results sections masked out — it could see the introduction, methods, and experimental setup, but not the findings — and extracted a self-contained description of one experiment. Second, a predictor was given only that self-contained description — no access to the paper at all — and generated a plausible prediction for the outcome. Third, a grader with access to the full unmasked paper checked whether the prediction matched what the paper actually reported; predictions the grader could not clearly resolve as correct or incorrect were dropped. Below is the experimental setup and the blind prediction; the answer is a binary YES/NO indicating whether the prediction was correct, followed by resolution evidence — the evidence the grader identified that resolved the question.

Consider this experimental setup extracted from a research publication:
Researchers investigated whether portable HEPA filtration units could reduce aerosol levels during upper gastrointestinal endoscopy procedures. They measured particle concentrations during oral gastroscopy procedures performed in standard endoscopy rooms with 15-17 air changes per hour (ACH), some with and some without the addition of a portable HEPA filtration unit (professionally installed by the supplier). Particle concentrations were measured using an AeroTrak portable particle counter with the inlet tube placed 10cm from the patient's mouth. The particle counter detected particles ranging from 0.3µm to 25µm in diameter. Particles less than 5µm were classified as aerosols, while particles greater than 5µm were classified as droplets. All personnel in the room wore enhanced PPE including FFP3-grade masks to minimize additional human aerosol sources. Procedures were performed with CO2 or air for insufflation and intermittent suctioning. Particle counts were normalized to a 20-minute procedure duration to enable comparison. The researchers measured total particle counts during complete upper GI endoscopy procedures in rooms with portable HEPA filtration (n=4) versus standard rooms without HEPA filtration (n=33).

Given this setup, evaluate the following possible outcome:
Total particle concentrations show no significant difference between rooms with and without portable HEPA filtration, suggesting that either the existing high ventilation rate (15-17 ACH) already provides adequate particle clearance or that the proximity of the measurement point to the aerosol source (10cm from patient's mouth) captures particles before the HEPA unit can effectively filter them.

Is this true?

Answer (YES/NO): YES